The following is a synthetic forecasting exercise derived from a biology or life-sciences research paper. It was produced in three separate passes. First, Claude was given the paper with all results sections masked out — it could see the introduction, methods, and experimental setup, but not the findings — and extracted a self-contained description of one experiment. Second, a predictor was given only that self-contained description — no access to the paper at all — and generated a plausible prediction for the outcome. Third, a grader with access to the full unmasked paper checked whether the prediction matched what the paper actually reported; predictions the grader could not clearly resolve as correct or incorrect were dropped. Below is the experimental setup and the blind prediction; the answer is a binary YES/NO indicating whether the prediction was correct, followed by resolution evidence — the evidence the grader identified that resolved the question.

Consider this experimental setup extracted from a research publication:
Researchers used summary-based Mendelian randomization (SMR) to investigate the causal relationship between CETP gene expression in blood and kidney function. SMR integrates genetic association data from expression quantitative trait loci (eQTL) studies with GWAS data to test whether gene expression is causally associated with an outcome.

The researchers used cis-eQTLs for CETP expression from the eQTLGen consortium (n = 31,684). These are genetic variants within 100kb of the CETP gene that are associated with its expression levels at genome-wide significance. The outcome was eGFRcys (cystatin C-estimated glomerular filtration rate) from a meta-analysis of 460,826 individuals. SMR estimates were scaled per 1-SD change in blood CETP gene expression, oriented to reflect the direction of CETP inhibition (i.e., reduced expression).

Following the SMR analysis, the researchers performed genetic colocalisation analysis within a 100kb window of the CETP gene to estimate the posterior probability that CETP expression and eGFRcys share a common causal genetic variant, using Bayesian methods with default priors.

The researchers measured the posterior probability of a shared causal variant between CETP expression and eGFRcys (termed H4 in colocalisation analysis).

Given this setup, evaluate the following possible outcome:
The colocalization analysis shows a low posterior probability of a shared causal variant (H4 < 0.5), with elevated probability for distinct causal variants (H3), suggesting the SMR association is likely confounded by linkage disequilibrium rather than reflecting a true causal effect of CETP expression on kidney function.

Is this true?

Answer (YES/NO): NO